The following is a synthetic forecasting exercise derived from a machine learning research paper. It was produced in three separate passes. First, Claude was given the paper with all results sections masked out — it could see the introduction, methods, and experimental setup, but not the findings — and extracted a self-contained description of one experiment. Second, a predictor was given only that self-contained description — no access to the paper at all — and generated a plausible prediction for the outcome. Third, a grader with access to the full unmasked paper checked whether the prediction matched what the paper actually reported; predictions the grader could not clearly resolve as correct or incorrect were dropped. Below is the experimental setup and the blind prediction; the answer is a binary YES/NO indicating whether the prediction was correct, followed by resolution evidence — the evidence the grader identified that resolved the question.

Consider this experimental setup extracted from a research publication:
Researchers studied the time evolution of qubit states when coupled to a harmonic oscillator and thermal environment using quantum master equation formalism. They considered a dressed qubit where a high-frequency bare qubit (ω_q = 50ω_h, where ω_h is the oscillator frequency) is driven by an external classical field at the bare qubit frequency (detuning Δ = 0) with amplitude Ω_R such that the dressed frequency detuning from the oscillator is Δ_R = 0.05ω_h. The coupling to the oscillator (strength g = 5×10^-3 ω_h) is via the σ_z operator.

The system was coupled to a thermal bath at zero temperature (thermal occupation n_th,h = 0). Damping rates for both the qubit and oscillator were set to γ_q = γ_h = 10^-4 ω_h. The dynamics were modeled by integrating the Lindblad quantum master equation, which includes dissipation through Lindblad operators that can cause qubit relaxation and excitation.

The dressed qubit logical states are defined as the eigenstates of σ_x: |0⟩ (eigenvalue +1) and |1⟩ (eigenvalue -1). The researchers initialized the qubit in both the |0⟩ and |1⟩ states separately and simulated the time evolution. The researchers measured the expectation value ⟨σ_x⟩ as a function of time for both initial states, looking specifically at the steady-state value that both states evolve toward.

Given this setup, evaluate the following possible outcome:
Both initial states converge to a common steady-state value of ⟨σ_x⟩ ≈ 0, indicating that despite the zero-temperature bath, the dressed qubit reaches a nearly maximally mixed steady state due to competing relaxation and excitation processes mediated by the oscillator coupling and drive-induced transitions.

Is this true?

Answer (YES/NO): NO